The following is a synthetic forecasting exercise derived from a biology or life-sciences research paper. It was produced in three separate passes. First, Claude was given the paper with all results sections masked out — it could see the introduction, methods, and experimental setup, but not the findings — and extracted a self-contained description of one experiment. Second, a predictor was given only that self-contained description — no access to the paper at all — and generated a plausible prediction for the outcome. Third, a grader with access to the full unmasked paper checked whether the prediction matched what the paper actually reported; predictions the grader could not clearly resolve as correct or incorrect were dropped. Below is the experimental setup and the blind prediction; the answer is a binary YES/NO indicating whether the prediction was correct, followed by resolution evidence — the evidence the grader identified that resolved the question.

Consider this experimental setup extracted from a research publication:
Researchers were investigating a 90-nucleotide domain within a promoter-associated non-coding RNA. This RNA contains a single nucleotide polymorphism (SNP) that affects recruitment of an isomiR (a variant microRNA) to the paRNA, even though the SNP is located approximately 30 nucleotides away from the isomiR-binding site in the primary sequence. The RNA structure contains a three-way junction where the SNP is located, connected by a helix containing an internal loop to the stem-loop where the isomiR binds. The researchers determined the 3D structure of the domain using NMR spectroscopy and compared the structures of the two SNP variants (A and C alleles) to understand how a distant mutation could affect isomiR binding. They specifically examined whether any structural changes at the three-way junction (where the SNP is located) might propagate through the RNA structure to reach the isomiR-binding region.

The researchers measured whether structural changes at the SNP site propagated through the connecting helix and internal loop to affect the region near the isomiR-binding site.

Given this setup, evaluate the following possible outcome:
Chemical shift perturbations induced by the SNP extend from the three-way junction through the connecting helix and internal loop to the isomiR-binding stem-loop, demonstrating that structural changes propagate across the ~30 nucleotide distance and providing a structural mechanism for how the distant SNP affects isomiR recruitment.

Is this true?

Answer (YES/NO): NO